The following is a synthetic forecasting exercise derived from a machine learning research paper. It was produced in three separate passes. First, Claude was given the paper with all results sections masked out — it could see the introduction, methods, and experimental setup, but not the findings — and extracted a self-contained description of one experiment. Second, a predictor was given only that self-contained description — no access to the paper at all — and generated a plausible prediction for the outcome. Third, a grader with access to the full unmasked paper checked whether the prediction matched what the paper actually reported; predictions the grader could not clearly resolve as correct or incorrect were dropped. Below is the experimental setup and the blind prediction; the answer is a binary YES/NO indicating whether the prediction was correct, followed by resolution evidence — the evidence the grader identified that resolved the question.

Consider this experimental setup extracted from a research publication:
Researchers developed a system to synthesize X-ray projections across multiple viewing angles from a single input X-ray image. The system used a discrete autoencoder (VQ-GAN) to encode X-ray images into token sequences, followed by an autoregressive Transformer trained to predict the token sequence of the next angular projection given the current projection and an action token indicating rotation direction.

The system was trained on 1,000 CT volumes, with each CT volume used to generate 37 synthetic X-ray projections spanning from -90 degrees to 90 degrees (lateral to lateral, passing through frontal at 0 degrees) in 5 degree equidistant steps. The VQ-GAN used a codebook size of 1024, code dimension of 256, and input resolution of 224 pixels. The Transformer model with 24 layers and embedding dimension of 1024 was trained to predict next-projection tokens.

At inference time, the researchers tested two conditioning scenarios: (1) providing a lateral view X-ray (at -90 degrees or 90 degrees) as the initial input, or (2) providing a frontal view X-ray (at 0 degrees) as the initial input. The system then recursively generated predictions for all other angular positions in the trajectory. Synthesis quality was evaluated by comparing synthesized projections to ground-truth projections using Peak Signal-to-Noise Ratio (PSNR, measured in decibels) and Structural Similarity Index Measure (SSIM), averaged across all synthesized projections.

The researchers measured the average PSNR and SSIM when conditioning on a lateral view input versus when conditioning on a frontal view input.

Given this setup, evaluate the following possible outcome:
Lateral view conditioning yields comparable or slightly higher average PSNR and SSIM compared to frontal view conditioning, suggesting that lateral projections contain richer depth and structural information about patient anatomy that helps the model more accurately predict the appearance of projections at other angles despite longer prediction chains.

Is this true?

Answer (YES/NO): NO